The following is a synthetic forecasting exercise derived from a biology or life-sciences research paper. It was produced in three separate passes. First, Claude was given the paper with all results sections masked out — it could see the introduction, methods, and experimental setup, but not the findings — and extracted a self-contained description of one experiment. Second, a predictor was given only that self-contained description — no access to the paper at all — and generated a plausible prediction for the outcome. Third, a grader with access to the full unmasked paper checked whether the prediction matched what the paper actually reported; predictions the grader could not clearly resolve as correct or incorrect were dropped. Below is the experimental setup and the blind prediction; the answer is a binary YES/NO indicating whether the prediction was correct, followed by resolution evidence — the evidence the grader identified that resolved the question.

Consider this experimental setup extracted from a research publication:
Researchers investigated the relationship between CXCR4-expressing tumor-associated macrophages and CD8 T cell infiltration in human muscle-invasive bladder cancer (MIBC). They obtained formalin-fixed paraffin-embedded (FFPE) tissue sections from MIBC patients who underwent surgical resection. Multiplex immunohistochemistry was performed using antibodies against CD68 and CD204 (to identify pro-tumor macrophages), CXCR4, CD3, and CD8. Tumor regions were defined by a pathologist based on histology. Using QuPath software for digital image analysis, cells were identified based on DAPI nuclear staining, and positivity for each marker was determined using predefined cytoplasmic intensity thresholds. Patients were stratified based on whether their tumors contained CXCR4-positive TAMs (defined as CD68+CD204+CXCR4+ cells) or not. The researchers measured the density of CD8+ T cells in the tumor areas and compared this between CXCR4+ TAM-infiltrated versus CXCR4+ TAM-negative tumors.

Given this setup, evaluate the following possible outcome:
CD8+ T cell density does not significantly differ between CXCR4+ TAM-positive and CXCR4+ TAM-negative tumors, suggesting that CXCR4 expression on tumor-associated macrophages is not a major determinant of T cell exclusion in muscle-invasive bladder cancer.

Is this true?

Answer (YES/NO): NO